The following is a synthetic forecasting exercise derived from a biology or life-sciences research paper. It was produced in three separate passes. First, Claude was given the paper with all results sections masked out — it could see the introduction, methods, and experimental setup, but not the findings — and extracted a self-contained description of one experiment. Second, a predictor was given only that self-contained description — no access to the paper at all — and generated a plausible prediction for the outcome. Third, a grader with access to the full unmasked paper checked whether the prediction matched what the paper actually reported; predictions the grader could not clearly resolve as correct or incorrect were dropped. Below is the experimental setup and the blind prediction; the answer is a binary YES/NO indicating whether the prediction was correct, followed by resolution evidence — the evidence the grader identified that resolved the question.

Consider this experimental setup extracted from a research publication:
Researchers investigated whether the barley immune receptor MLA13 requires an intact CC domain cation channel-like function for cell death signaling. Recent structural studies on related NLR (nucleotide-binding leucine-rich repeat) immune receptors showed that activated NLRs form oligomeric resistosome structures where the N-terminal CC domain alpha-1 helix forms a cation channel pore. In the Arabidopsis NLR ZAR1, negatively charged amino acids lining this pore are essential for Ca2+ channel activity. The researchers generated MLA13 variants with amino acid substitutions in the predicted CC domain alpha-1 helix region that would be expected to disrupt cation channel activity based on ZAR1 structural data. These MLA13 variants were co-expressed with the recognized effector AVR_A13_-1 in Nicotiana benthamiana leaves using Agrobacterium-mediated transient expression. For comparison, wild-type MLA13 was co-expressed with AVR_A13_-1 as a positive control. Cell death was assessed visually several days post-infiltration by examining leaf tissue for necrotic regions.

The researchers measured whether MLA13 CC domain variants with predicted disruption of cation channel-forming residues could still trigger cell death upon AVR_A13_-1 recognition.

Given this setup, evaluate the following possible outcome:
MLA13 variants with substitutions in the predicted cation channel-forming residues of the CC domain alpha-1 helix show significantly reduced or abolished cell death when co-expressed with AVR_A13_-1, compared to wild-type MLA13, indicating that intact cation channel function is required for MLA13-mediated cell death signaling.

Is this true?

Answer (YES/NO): NO